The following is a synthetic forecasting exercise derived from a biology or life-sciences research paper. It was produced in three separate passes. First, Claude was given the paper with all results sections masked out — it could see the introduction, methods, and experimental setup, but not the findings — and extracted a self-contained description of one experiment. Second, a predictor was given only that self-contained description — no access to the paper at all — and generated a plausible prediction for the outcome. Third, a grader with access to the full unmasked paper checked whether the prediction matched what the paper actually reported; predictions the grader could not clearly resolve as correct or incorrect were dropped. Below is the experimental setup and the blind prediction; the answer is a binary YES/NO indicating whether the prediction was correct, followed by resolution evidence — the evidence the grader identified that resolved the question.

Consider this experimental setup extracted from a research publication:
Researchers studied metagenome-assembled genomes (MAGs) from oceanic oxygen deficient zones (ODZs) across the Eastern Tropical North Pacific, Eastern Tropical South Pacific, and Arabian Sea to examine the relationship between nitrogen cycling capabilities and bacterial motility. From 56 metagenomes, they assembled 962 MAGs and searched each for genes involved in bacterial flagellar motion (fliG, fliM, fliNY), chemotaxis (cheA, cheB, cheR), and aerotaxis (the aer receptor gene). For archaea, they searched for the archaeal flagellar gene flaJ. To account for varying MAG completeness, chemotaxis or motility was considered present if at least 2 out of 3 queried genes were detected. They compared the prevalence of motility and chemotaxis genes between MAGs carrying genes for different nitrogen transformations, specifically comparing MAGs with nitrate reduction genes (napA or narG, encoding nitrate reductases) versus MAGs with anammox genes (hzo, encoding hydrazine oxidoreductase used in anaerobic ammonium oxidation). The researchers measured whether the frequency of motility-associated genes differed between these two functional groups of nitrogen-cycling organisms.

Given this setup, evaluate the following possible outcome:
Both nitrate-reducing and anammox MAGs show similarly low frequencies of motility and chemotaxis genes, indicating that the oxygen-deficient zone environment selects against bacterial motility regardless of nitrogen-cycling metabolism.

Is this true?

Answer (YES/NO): NO